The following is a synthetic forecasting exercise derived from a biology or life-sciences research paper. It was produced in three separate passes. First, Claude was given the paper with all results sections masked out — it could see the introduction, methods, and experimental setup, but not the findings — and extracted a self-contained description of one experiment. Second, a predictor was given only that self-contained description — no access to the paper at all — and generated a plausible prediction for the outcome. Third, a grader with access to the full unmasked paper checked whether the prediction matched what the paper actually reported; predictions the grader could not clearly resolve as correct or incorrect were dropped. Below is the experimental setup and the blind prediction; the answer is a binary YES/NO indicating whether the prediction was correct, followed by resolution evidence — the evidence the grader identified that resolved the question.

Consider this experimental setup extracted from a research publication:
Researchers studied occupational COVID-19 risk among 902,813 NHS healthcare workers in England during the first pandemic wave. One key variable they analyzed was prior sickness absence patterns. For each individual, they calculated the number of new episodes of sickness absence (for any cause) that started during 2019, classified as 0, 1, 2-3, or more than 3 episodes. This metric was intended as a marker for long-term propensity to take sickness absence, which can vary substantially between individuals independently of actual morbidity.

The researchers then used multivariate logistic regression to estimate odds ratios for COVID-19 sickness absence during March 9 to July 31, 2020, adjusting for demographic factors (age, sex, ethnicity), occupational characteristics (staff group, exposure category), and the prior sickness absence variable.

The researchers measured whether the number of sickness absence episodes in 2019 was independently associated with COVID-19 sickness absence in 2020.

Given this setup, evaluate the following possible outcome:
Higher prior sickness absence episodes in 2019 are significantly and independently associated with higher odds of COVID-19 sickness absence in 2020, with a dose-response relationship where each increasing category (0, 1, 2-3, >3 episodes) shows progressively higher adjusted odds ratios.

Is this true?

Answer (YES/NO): YES